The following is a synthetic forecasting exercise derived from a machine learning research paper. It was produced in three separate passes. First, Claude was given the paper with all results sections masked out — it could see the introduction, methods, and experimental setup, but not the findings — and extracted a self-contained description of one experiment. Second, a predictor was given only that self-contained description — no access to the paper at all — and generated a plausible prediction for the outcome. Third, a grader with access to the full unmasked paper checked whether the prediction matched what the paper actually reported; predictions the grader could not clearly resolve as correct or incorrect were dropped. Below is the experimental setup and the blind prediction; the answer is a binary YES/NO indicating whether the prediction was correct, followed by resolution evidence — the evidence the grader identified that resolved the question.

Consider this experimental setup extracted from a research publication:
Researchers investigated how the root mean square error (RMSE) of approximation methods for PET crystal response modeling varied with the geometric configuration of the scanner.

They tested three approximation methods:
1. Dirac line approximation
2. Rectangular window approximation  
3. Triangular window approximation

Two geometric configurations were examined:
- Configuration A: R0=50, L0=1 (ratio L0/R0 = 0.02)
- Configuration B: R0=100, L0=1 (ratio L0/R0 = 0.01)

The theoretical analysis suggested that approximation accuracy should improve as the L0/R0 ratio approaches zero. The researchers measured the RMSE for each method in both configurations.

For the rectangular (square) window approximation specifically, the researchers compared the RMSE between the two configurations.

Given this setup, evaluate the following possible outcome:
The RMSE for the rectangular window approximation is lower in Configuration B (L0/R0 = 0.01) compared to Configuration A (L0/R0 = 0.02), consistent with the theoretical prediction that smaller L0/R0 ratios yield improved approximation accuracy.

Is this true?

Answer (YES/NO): YES